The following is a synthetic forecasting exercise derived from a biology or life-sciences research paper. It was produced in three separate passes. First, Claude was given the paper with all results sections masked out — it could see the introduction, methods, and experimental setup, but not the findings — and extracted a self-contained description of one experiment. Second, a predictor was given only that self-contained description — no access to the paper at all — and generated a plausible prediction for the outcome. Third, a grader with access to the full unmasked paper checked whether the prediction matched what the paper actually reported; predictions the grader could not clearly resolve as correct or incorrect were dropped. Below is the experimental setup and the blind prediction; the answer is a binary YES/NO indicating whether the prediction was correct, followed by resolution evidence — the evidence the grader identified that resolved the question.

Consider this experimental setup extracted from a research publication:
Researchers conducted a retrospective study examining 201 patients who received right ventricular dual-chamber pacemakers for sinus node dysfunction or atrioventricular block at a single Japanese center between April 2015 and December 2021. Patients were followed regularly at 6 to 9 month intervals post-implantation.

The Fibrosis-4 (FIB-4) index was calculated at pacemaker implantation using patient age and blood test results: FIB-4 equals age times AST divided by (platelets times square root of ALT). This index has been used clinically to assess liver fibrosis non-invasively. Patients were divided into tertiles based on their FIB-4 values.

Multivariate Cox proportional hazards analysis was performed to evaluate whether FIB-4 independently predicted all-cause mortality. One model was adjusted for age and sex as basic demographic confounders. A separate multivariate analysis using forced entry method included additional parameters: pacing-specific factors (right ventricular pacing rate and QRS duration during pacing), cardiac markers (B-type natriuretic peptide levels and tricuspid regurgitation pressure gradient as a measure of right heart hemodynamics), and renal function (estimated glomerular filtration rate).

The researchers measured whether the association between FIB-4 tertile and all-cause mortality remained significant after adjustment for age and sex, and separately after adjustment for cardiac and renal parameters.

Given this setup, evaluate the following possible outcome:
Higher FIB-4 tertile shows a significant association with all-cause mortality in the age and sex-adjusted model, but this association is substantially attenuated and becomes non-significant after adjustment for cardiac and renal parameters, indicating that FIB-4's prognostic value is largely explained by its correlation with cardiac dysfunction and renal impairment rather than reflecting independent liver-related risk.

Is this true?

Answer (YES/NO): NO